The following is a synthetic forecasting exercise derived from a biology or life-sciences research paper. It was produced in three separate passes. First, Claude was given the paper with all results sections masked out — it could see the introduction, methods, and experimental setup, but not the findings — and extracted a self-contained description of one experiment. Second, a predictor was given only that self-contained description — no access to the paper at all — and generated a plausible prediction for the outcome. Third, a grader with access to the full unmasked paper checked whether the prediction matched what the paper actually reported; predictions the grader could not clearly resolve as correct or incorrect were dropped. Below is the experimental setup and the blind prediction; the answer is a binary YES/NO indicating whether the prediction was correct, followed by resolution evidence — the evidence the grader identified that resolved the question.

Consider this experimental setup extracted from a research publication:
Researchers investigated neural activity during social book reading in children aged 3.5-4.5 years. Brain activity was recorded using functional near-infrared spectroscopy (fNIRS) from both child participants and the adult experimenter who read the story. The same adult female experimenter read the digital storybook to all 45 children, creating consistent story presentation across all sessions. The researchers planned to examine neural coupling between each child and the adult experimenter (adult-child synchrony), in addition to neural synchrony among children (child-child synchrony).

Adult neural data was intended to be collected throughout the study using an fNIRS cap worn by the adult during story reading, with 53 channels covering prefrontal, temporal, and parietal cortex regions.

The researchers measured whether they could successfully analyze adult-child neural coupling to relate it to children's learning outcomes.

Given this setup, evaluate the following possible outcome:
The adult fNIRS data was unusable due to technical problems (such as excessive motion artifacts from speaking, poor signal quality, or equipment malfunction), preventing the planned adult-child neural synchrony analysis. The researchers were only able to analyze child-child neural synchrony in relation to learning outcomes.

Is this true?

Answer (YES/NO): YES